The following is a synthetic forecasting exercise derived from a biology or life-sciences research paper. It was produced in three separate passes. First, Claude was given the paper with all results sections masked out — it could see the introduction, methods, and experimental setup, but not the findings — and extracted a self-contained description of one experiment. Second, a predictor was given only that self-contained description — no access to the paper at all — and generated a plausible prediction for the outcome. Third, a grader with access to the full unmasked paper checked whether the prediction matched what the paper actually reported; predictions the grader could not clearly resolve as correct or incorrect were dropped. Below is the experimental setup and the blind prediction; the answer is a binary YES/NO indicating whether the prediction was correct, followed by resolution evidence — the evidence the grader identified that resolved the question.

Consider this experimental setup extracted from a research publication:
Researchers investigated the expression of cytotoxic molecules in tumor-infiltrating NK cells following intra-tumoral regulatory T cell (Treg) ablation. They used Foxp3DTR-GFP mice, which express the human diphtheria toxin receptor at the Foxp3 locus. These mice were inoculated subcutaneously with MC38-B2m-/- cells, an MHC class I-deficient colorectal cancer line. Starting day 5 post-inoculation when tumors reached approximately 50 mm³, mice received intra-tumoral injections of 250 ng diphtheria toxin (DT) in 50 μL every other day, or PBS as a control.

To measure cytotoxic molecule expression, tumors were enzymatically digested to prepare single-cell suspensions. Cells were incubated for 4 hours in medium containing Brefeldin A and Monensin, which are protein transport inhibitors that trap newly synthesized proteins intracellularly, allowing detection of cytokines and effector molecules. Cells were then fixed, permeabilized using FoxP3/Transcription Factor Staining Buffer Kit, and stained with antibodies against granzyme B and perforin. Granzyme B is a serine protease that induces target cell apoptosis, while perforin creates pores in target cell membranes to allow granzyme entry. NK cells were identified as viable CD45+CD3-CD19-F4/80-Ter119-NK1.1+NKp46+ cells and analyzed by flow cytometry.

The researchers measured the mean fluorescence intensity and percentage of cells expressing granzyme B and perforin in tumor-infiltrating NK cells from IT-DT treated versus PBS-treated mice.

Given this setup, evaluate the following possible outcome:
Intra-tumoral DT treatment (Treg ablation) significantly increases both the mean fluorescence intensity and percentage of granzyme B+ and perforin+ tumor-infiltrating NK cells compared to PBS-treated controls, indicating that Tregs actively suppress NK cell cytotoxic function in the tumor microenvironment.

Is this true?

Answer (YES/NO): YES